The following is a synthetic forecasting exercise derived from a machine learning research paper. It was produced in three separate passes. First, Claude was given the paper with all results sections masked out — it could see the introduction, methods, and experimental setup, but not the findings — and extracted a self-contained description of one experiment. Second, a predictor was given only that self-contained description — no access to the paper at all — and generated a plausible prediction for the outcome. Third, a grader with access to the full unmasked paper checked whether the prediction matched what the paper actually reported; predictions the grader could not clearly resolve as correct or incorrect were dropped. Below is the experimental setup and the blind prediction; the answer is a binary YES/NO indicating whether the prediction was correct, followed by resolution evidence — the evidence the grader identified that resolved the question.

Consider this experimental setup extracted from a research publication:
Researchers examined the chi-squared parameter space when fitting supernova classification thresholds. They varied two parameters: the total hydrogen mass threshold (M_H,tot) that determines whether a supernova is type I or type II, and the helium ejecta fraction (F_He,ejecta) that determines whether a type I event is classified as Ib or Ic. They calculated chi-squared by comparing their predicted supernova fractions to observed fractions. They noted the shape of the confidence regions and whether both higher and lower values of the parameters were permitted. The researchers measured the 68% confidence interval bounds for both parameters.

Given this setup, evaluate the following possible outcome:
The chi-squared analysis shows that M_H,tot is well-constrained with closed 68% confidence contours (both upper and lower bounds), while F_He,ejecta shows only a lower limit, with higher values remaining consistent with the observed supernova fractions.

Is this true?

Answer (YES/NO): NO